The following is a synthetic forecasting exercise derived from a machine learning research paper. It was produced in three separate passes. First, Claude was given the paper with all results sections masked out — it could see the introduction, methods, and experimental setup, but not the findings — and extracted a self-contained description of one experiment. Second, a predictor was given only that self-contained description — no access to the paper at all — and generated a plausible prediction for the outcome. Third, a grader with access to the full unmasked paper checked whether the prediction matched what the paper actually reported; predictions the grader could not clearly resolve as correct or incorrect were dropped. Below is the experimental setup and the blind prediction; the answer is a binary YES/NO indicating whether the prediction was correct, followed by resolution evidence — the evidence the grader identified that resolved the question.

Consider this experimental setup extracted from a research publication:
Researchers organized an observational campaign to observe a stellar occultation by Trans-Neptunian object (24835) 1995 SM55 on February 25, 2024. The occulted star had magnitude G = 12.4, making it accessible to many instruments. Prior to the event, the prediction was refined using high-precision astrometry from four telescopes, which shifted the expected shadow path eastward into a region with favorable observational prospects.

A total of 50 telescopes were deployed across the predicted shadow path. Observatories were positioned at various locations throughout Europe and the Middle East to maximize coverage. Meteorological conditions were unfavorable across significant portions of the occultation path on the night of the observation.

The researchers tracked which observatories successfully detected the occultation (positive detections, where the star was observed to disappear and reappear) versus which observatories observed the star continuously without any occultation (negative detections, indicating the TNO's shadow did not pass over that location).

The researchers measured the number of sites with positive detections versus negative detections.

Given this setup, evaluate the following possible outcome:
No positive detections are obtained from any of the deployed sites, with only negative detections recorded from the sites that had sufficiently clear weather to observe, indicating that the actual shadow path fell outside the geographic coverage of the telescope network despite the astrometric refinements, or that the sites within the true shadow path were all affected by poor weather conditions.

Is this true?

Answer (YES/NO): NO